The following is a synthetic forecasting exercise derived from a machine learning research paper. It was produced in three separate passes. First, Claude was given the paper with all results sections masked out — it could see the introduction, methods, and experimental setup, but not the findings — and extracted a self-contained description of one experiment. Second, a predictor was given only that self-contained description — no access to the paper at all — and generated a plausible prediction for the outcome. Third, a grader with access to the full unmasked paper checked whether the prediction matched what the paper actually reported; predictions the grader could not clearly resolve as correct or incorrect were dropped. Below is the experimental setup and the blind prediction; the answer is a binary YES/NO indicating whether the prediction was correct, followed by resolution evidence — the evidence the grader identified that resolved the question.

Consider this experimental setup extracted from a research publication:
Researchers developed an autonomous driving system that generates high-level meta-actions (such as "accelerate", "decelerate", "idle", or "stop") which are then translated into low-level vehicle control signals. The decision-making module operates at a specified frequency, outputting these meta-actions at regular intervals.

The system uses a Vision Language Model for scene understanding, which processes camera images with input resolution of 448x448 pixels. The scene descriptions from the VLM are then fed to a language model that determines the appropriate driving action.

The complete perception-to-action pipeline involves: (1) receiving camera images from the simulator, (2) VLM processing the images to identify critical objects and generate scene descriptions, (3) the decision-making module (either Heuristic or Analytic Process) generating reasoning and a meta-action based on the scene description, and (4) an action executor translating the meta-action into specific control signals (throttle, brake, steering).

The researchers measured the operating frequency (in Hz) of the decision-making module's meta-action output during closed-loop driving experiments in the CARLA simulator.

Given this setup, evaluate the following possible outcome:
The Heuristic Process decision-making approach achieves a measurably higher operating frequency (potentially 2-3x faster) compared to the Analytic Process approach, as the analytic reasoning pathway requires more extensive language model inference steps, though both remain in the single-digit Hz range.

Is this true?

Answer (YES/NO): NO